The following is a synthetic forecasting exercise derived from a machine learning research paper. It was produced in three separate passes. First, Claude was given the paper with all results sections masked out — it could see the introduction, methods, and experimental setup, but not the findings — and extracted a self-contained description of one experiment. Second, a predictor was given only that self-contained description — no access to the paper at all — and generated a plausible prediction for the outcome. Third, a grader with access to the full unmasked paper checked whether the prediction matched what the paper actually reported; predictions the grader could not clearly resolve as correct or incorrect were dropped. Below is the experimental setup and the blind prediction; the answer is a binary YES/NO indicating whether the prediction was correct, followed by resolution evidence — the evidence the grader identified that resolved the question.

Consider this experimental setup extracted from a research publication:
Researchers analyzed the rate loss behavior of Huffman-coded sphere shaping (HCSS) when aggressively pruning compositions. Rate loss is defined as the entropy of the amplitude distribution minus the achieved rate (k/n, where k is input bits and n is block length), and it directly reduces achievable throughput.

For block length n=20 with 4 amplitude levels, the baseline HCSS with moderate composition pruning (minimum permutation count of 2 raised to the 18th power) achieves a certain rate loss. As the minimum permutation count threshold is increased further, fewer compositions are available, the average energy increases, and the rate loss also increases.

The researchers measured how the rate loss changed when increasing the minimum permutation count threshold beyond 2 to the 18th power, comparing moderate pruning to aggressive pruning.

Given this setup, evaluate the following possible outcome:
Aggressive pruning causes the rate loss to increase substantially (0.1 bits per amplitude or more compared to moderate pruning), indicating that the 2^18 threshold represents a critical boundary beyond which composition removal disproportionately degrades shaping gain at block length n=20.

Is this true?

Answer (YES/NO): NO